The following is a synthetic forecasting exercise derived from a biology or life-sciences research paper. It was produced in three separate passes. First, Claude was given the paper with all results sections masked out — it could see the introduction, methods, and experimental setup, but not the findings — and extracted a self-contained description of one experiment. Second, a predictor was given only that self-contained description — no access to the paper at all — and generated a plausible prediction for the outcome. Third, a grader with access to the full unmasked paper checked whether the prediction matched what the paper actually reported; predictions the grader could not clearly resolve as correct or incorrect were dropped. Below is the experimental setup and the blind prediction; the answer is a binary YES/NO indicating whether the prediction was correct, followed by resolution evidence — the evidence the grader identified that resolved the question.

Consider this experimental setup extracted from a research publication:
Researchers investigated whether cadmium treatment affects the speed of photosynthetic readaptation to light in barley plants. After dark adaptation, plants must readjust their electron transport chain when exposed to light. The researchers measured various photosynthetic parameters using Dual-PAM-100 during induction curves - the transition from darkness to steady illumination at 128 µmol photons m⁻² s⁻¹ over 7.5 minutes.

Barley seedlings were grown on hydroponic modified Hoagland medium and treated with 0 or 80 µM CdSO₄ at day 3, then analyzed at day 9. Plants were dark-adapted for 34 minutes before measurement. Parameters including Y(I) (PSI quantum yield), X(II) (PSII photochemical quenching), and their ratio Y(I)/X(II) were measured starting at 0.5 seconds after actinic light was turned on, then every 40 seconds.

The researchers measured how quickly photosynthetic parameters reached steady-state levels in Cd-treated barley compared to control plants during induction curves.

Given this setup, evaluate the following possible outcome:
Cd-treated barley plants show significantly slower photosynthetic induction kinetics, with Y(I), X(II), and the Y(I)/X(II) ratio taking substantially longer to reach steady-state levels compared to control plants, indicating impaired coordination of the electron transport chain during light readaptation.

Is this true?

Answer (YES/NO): NO